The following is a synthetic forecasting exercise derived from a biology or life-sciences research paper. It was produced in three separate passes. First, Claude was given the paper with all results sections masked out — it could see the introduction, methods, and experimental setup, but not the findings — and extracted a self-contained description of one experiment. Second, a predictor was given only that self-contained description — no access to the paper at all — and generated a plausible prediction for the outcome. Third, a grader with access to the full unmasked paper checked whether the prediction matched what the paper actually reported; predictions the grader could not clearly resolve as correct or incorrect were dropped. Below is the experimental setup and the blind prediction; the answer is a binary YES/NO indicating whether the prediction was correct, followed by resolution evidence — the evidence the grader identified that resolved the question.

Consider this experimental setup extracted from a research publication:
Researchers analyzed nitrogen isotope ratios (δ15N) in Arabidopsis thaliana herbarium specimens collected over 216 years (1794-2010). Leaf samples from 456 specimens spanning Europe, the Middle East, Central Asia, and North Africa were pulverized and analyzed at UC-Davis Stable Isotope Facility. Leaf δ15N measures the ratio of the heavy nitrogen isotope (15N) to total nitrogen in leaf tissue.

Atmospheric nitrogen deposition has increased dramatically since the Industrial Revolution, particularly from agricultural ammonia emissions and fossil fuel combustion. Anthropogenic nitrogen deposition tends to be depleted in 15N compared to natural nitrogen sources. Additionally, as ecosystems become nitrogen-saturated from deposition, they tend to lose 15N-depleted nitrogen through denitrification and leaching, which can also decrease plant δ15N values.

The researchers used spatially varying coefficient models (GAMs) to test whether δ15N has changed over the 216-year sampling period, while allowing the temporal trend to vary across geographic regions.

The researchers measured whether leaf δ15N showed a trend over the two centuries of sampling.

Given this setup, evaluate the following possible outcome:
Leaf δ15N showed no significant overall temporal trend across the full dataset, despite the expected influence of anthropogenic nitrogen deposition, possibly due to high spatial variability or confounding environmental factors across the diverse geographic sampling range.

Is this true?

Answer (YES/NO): NO